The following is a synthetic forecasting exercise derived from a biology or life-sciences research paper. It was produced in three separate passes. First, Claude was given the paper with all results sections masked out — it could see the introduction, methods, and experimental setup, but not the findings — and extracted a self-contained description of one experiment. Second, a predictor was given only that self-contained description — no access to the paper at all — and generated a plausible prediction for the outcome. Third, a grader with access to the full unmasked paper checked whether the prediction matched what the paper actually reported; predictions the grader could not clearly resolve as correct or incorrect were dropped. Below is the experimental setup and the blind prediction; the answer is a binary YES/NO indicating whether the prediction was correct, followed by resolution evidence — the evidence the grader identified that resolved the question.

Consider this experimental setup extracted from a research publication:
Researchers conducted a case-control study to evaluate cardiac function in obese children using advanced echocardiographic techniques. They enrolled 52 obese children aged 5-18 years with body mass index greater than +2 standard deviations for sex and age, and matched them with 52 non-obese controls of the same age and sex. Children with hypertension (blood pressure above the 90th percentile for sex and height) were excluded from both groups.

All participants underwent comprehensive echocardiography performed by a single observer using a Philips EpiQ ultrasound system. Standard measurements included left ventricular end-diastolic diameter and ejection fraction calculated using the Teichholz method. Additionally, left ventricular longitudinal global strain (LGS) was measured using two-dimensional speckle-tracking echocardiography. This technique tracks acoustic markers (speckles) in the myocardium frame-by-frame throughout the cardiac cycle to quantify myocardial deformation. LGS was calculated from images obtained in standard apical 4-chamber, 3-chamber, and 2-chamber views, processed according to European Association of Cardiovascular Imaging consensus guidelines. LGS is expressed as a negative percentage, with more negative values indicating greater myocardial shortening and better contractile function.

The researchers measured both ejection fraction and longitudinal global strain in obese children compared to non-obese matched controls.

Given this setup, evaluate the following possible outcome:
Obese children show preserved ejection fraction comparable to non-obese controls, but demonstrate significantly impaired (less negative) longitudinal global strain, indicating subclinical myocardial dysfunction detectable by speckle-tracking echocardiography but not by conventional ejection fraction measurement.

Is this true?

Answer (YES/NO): YES